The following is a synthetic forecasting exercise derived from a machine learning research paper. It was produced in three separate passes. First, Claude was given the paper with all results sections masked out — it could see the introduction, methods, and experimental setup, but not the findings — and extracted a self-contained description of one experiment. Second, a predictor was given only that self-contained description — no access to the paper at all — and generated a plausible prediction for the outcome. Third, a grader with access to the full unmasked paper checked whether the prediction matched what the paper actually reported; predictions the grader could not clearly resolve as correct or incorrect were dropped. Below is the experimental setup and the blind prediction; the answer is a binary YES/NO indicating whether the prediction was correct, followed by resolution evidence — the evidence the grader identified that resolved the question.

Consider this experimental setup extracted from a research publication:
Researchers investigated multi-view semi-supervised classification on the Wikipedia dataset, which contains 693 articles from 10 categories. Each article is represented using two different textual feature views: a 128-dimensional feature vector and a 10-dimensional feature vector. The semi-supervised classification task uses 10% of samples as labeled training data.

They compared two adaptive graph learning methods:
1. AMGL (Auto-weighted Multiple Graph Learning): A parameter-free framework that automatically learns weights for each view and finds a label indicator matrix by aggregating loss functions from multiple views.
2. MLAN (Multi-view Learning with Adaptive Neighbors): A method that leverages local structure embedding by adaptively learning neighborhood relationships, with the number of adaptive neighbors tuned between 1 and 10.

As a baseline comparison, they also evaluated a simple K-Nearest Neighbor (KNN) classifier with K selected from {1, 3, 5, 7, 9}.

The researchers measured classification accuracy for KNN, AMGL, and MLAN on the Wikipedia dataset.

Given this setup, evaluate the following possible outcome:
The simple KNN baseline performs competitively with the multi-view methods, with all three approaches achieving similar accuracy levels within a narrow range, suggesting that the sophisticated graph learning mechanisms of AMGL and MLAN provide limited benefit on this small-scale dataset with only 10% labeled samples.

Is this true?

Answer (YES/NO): NO